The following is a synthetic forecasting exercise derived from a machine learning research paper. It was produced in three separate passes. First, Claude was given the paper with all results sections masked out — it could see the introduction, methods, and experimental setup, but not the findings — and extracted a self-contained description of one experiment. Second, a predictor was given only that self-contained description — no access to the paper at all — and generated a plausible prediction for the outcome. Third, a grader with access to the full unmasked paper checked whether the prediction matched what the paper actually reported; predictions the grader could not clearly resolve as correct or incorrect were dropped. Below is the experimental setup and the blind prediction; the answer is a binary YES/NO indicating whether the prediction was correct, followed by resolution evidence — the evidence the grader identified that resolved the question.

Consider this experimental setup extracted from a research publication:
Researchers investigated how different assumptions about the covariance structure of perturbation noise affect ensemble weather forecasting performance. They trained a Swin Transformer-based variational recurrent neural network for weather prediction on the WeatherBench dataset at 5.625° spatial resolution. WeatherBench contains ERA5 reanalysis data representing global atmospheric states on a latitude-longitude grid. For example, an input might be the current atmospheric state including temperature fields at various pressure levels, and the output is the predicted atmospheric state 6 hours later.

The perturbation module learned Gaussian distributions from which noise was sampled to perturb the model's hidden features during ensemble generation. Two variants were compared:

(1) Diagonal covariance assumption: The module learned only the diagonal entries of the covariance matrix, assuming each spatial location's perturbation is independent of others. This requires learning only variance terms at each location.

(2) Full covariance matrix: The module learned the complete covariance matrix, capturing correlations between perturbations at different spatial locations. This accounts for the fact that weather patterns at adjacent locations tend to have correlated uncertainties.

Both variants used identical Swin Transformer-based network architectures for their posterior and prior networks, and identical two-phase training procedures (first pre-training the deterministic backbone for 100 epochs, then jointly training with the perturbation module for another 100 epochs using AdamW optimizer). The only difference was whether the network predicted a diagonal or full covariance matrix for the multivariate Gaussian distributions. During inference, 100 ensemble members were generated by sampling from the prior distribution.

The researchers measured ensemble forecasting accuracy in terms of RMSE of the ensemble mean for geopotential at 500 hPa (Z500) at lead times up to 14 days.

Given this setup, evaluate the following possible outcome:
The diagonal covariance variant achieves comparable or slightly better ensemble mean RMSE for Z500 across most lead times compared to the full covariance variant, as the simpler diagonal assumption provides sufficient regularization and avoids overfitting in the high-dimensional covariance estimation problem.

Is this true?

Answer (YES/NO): NO